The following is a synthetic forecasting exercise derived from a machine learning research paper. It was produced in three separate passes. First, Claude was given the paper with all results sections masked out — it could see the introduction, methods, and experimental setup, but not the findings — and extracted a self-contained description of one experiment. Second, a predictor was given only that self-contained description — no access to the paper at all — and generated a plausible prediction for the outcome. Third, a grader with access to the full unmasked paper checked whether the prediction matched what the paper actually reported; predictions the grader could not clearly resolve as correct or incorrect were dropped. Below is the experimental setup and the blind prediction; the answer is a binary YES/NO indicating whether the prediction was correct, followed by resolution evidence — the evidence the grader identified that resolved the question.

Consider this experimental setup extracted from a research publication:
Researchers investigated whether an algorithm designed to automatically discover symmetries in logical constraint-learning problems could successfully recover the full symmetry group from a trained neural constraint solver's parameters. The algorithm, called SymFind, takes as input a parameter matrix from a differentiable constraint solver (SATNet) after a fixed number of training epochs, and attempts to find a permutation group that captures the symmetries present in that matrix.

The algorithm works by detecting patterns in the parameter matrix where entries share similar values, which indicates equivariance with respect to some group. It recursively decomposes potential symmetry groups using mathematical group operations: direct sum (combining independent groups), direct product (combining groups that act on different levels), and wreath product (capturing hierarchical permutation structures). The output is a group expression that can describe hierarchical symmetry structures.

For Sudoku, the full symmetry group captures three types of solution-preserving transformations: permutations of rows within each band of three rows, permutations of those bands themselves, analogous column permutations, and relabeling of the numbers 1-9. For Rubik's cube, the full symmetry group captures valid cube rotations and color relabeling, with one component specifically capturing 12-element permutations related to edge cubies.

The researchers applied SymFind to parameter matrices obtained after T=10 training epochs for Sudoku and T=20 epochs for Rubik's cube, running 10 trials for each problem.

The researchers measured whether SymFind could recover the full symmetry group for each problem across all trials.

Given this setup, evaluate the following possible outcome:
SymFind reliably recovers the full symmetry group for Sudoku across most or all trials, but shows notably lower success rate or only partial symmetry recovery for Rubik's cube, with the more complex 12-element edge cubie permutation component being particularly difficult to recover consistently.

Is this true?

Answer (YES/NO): YES